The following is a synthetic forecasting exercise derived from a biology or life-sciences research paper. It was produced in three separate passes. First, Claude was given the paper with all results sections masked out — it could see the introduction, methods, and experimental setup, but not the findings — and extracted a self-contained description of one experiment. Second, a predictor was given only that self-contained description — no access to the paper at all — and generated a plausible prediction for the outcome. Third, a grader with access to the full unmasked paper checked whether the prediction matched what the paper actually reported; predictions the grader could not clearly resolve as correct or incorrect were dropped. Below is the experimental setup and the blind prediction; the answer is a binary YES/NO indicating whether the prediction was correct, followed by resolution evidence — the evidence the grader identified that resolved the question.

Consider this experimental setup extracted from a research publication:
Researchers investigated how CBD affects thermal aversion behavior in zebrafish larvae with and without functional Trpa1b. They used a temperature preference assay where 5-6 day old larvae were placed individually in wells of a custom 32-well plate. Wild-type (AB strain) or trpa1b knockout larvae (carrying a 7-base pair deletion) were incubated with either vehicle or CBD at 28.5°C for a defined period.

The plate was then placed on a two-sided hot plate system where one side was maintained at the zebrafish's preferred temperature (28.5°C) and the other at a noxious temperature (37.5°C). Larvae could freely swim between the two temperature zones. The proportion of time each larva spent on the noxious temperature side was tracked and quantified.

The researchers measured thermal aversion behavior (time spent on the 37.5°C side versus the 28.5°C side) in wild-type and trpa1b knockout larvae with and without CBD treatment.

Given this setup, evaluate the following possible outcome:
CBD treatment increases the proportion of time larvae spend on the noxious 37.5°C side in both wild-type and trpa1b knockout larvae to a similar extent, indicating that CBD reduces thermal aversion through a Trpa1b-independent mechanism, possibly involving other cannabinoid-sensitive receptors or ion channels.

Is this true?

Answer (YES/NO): NO